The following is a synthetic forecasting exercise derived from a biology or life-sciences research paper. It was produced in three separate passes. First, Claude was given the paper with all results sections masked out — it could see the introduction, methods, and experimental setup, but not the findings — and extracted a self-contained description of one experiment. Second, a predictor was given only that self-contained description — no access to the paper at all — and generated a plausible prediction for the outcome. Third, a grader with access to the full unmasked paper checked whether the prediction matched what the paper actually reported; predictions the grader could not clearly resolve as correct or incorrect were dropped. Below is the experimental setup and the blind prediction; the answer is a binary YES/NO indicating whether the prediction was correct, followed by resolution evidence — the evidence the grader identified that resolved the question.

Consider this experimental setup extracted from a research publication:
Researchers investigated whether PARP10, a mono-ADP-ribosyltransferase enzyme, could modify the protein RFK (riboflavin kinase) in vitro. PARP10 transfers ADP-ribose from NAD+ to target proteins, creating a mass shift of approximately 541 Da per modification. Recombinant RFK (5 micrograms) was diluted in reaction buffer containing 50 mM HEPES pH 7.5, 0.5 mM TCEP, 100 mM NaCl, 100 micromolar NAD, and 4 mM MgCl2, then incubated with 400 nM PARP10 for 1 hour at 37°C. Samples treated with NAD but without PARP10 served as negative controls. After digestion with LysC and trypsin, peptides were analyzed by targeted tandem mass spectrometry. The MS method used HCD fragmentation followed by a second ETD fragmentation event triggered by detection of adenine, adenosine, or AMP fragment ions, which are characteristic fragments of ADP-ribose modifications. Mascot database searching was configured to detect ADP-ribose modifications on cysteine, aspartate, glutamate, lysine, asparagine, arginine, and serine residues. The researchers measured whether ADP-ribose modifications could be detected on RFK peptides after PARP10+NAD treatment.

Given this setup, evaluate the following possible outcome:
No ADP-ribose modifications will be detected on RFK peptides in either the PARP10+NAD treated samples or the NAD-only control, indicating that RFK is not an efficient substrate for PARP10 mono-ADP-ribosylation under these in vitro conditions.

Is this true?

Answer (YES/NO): NO